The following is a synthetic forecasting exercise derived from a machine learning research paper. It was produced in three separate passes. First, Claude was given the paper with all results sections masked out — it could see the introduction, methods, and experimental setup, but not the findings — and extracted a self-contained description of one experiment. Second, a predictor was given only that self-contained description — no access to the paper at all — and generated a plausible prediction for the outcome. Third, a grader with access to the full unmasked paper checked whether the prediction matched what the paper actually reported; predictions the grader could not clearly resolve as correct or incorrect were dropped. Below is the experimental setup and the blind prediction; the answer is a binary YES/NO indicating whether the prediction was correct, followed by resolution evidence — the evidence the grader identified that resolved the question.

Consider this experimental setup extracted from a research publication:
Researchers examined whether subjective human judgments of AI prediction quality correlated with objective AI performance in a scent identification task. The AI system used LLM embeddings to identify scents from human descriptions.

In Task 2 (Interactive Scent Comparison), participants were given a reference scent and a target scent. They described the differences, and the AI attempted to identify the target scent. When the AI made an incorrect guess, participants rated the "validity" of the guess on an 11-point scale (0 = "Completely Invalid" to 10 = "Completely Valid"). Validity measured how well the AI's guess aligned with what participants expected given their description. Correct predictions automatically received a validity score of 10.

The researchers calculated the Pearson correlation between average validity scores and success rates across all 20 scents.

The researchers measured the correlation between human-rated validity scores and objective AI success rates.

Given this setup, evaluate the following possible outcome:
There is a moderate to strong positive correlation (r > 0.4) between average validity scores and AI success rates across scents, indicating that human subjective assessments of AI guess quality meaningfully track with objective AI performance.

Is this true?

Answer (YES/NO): YES